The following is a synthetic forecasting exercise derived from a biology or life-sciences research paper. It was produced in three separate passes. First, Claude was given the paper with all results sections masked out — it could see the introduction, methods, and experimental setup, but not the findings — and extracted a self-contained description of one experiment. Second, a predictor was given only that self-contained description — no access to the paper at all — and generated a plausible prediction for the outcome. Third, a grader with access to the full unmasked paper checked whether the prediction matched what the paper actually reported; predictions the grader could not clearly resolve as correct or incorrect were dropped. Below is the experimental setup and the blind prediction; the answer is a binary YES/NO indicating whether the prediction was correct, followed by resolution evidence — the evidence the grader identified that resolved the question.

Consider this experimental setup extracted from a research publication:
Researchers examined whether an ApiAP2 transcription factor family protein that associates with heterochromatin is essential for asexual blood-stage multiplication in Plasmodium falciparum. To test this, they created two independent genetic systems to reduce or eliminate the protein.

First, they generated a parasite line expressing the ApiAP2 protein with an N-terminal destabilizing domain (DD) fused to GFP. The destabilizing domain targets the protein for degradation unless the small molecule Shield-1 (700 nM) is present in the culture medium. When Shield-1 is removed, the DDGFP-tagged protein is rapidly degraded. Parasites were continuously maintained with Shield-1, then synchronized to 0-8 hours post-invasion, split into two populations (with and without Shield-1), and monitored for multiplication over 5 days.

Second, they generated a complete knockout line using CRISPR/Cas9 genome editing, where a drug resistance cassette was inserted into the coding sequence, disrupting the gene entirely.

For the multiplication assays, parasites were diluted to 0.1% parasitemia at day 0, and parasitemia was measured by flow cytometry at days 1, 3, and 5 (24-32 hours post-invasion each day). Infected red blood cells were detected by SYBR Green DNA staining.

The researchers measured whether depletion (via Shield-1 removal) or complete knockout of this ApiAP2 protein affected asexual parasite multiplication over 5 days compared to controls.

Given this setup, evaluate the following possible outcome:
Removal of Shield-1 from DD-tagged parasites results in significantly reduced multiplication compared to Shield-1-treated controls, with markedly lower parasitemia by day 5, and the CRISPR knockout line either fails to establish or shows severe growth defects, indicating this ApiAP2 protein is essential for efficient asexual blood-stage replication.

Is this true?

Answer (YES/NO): NO